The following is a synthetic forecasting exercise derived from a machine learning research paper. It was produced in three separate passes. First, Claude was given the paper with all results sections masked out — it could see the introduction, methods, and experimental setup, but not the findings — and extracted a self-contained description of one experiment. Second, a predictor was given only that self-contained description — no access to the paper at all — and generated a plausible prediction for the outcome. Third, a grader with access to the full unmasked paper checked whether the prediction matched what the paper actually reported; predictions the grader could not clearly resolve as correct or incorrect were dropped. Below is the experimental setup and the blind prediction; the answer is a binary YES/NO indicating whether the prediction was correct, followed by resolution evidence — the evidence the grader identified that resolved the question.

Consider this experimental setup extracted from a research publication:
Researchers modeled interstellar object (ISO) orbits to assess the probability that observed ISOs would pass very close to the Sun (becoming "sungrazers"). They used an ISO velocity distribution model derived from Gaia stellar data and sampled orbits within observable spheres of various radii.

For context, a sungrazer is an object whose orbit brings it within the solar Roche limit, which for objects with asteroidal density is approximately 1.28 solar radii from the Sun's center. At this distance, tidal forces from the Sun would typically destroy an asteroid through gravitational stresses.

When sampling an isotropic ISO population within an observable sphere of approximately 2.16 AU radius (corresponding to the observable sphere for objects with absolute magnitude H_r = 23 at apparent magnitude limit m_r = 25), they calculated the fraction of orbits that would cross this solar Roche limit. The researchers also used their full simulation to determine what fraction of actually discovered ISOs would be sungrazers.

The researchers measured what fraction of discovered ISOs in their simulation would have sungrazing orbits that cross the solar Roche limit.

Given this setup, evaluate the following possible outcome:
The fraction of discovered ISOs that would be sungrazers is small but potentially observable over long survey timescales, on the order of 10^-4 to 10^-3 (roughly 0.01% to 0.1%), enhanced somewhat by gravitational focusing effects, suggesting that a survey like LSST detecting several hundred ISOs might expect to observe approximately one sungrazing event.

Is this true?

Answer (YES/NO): NO